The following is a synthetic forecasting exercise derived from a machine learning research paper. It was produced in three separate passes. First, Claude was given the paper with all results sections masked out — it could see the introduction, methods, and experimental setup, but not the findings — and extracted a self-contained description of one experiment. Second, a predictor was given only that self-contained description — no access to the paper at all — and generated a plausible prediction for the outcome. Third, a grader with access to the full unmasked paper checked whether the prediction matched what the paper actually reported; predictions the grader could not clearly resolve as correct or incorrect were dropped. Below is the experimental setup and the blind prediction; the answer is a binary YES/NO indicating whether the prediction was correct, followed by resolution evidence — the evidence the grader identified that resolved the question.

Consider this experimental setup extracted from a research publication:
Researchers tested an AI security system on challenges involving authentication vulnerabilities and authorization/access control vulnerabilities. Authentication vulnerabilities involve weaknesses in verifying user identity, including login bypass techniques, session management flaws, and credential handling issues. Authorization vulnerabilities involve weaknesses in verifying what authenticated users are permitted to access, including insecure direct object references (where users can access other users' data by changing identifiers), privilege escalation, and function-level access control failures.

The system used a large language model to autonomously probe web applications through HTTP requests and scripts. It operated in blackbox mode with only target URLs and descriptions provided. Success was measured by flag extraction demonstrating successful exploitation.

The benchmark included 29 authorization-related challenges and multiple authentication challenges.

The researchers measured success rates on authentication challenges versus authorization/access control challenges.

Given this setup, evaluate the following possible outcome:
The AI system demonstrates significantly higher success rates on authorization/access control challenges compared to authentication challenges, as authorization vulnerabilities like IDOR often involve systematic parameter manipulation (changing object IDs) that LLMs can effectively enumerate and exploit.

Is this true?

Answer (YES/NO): YES